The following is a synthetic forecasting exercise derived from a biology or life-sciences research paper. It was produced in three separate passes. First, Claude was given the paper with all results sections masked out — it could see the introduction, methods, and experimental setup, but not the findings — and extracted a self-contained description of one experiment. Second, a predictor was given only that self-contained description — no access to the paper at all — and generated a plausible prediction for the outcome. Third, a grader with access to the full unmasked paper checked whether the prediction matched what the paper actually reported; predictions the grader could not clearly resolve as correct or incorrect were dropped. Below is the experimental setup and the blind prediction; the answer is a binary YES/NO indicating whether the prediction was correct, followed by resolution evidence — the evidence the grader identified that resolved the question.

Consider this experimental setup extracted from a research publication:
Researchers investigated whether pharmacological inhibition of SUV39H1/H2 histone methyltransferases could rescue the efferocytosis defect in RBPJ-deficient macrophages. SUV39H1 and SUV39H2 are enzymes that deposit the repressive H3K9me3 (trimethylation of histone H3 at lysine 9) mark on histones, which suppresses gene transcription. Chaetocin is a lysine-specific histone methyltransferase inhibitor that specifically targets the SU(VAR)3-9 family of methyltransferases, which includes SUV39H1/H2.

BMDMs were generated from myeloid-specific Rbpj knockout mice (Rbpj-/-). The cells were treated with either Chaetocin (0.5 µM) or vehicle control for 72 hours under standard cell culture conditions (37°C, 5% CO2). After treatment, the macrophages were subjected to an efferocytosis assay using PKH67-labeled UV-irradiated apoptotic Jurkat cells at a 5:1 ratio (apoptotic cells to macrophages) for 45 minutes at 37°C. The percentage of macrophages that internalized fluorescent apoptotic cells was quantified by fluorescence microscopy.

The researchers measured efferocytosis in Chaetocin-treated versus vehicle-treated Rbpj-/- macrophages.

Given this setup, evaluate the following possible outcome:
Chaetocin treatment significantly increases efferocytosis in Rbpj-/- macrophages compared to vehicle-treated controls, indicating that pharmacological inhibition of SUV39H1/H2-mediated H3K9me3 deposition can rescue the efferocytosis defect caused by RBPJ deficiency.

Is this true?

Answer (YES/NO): YES